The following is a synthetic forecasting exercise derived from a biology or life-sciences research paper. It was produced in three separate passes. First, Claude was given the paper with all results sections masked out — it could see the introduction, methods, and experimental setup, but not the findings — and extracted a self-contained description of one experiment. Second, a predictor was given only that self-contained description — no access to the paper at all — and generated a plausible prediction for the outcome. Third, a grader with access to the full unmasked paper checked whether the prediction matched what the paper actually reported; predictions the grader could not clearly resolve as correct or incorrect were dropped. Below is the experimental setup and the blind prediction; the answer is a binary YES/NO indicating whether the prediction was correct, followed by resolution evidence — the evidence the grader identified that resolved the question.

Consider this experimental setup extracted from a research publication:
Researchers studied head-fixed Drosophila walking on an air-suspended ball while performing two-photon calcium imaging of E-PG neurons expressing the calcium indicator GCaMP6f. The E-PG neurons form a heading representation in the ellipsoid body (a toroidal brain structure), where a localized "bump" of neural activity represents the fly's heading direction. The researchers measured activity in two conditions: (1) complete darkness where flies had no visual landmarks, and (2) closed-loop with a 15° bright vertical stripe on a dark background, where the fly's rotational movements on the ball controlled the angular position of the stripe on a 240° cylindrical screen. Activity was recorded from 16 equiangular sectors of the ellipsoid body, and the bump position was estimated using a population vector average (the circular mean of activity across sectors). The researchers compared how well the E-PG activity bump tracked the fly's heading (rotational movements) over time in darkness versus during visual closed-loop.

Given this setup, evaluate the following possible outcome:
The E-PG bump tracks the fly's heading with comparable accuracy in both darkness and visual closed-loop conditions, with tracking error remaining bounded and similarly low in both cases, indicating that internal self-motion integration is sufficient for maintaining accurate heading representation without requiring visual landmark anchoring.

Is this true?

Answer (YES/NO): NO